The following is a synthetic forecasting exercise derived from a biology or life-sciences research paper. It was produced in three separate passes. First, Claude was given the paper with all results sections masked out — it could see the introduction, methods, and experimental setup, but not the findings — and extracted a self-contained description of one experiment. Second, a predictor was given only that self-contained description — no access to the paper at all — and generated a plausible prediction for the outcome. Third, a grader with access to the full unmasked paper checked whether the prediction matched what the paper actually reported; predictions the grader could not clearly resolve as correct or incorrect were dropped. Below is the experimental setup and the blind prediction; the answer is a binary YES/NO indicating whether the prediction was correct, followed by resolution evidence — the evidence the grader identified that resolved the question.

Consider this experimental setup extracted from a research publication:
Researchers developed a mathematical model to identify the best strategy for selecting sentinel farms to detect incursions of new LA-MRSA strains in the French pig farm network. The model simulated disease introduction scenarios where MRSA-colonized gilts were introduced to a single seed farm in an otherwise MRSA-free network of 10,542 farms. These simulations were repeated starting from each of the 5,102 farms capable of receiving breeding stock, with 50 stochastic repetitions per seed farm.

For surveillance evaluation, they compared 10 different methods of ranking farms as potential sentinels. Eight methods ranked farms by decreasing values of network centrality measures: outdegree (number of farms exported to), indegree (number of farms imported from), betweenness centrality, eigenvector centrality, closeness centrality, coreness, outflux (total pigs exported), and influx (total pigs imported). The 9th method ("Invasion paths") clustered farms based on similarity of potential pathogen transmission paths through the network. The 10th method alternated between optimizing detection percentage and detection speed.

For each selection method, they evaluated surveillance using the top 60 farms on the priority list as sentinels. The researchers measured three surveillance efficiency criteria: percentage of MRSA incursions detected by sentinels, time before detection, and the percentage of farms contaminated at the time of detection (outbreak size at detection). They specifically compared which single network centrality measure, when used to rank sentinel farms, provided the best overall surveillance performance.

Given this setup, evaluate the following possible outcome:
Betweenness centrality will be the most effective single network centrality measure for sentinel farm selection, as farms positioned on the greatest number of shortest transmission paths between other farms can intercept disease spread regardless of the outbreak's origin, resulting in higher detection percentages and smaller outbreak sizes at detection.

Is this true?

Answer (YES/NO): NO